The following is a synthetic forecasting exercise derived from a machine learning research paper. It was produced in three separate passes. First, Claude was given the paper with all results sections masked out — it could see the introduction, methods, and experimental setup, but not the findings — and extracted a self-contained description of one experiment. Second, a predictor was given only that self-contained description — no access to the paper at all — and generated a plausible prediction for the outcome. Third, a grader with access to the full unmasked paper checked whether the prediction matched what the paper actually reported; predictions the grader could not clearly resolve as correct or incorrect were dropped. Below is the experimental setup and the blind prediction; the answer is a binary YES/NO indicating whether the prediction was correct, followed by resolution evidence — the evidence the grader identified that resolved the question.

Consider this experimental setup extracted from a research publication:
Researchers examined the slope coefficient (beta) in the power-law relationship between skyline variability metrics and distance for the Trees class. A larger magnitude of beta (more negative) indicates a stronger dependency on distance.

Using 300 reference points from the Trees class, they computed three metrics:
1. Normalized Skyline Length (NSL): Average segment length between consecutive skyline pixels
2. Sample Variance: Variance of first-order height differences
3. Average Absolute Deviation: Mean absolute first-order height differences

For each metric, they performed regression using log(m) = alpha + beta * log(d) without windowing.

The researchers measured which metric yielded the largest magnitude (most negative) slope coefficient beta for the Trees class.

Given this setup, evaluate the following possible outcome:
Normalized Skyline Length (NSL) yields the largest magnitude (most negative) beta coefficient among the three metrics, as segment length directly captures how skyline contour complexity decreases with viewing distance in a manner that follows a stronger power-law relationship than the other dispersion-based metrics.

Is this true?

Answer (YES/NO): NO